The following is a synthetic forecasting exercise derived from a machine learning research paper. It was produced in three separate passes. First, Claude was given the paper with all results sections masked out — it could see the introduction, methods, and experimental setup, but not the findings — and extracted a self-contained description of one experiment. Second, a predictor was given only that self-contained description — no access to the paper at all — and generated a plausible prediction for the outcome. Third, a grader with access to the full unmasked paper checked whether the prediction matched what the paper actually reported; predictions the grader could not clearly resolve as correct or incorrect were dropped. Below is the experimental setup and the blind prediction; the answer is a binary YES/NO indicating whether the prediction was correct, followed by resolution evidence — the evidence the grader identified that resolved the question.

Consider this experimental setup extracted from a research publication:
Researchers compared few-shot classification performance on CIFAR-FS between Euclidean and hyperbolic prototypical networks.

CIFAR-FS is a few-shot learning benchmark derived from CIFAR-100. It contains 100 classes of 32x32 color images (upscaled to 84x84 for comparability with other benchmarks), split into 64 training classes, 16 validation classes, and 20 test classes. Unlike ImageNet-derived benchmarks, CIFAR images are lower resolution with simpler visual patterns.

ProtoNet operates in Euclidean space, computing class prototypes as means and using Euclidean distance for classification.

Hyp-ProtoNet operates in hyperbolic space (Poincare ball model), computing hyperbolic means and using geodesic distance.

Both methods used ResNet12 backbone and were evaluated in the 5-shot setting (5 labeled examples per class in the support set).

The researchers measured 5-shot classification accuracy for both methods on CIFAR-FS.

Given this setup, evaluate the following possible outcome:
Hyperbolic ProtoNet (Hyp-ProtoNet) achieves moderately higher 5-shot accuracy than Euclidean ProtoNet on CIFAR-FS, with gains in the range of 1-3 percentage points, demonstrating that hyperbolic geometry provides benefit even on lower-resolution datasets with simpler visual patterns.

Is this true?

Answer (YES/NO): NO